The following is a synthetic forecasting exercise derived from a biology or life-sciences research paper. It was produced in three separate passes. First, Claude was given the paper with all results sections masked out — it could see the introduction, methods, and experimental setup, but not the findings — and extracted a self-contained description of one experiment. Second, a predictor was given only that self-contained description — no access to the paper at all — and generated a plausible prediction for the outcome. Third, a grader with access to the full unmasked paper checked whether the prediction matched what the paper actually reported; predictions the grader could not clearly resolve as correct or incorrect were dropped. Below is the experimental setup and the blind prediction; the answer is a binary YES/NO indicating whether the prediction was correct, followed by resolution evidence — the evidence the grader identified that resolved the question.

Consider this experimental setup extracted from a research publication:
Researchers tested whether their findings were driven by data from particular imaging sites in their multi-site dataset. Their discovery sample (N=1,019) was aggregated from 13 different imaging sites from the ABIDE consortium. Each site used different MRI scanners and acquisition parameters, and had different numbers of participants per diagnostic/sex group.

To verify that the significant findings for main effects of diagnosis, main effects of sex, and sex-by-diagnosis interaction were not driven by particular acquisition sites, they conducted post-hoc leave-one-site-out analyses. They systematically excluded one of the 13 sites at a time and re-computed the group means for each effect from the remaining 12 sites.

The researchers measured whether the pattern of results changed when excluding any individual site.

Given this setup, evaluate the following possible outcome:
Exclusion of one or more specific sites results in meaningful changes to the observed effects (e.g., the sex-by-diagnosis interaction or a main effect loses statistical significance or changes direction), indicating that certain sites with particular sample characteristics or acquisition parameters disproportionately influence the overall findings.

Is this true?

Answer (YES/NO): NO